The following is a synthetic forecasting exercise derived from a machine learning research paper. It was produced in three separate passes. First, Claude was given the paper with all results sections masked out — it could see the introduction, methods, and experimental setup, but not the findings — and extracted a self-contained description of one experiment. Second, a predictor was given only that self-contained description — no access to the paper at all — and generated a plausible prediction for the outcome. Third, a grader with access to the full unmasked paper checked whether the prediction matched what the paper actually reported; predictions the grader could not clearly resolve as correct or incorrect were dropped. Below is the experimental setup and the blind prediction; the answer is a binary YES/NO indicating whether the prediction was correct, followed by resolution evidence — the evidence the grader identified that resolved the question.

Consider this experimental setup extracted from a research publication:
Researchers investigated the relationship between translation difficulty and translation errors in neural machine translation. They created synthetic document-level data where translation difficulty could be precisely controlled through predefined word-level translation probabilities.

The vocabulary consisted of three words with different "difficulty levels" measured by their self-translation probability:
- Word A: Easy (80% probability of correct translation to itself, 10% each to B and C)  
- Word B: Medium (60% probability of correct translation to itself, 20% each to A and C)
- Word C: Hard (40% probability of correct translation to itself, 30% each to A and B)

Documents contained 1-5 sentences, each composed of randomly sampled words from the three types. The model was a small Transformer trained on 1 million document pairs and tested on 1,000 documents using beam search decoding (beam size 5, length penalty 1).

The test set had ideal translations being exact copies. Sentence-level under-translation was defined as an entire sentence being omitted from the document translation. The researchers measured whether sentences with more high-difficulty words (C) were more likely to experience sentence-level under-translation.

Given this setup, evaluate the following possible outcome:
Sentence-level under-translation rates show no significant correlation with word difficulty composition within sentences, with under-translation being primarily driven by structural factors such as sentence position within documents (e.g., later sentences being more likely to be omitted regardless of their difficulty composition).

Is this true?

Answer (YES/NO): NO